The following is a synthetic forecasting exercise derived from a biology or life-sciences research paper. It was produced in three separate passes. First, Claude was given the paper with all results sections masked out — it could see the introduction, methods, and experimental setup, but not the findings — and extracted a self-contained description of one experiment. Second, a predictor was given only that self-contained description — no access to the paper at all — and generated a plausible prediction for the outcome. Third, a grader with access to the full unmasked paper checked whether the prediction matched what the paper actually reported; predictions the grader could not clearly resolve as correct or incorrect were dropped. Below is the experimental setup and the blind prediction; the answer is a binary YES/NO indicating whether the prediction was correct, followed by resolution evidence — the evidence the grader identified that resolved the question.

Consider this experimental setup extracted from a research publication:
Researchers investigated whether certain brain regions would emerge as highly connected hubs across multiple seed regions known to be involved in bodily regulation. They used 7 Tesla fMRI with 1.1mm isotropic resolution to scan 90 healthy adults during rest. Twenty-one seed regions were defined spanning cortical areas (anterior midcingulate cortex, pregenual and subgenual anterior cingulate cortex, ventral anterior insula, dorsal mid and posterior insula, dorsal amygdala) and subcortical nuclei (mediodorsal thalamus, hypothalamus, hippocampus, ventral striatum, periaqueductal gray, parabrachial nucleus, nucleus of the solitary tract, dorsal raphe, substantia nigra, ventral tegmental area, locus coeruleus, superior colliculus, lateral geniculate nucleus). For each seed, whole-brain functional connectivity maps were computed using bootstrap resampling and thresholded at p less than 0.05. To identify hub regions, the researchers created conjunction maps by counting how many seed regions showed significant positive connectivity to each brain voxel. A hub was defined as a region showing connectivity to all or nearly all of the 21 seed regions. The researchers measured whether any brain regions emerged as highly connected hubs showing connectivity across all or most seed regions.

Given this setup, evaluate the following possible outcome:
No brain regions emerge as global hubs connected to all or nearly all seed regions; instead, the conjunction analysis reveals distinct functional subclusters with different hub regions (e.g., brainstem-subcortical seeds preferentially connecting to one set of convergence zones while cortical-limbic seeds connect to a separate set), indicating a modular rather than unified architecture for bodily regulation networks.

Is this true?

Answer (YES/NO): NO